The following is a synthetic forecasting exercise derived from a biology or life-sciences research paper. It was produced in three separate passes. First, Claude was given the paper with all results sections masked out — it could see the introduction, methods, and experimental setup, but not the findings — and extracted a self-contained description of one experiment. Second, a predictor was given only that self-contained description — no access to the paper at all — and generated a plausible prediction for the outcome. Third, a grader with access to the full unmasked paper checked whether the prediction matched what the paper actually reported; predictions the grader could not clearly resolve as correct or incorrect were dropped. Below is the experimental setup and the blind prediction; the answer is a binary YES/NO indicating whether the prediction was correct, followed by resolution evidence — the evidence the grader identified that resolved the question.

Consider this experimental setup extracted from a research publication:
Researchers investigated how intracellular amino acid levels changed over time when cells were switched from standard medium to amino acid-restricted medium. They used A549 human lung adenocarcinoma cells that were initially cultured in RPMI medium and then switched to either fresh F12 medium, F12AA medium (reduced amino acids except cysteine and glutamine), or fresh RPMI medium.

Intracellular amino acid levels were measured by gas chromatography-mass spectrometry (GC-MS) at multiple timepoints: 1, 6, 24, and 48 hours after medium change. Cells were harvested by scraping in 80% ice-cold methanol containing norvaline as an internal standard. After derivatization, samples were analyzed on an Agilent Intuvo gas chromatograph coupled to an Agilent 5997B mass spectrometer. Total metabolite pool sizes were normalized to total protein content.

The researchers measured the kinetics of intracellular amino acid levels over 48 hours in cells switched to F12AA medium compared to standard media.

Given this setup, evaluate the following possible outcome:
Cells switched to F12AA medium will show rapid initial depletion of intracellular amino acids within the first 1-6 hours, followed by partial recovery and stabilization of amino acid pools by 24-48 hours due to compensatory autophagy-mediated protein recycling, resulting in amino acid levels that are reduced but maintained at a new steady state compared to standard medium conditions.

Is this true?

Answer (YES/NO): NO